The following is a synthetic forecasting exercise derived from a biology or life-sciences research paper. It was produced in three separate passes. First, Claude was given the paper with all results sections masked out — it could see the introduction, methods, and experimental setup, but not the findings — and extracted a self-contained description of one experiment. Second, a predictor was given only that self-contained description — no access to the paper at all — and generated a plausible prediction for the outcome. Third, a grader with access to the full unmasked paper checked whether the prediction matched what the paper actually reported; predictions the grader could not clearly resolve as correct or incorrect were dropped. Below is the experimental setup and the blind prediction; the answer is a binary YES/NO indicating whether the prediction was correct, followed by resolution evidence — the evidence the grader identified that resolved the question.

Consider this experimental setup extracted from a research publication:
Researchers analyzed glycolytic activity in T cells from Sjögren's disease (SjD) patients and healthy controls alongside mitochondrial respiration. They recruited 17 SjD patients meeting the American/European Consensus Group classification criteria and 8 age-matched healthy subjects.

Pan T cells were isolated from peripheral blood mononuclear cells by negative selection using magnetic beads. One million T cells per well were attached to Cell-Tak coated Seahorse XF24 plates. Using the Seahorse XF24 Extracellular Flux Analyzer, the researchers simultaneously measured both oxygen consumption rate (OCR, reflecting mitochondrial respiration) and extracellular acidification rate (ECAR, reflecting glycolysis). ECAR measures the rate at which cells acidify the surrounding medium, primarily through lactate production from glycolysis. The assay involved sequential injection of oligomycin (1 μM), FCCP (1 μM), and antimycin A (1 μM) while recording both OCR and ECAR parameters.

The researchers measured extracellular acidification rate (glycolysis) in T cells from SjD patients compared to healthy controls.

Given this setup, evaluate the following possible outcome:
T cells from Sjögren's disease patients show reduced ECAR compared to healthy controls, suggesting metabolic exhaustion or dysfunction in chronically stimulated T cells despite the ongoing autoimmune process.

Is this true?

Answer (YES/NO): NO